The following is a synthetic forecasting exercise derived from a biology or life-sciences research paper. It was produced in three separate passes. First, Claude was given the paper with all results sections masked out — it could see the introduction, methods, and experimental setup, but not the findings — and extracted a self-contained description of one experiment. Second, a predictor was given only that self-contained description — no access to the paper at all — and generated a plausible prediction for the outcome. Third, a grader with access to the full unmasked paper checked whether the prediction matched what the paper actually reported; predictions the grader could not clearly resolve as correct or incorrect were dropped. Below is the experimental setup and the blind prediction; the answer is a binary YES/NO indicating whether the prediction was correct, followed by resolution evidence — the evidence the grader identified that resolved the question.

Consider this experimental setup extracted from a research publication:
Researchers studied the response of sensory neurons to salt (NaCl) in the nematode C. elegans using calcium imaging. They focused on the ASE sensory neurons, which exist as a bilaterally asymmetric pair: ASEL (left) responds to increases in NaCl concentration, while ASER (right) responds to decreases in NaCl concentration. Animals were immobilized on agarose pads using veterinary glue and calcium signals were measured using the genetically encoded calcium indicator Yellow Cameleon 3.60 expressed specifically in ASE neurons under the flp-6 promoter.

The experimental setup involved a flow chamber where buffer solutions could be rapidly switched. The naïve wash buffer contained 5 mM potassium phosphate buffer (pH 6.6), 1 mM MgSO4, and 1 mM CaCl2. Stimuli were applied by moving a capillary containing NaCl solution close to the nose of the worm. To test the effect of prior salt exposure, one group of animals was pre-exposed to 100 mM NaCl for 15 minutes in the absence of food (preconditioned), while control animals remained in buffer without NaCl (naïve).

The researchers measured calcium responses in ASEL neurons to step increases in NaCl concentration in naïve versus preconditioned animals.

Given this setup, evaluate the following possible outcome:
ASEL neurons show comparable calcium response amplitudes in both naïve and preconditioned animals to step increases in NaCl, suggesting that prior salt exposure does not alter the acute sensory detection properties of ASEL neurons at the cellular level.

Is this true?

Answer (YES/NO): NO